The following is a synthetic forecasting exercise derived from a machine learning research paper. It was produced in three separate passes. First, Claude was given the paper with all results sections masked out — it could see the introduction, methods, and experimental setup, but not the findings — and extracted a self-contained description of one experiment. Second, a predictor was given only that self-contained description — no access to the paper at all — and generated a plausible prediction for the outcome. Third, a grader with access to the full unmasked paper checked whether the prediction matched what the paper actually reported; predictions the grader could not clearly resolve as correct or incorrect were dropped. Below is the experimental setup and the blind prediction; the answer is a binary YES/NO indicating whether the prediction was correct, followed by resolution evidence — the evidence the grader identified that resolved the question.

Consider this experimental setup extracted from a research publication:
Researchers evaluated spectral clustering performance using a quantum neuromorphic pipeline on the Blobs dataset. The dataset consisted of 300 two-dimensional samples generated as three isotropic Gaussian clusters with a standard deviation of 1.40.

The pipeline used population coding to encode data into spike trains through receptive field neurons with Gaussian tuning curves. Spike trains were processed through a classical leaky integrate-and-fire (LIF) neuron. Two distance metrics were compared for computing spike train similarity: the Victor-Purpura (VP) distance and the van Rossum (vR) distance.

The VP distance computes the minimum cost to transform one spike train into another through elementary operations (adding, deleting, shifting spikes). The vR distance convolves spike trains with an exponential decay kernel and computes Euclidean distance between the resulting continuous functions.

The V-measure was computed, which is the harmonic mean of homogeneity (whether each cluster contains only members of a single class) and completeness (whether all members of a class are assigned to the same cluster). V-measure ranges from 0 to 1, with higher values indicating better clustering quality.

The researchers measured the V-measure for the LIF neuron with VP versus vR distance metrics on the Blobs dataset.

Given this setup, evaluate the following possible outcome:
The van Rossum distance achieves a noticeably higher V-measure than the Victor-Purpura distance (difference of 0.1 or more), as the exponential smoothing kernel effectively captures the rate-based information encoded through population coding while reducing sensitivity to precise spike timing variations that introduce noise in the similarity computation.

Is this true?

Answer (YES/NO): NO